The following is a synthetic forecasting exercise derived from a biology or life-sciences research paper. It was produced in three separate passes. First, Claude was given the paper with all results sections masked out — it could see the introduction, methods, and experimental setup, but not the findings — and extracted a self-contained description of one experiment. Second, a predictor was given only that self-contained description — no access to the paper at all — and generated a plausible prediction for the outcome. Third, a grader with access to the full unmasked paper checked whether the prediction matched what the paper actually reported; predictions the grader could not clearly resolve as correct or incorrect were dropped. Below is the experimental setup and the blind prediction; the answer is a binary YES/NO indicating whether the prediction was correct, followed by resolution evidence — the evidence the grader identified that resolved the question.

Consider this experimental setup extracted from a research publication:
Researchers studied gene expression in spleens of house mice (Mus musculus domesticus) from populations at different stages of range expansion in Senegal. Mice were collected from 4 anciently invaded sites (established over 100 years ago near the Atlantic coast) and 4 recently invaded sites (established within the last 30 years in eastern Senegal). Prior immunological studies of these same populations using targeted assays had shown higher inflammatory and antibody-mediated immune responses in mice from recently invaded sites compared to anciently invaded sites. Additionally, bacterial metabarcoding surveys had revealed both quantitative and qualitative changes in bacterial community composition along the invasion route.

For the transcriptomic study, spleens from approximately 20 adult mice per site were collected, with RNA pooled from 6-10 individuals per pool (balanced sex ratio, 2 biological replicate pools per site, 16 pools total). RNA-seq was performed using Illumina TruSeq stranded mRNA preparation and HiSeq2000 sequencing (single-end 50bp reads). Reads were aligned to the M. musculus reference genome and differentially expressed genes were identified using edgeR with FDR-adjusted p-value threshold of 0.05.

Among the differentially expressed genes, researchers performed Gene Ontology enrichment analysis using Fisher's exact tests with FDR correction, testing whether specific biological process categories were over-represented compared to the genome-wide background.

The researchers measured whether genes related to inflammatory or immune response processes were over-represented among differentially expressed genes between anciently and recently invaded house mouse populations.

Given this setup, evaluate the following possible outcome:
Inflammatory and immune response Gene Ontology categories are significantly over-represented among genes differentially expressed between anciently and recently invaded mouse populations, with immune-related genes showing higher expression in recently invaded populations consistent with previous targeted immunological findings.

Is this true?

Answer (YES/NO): YES